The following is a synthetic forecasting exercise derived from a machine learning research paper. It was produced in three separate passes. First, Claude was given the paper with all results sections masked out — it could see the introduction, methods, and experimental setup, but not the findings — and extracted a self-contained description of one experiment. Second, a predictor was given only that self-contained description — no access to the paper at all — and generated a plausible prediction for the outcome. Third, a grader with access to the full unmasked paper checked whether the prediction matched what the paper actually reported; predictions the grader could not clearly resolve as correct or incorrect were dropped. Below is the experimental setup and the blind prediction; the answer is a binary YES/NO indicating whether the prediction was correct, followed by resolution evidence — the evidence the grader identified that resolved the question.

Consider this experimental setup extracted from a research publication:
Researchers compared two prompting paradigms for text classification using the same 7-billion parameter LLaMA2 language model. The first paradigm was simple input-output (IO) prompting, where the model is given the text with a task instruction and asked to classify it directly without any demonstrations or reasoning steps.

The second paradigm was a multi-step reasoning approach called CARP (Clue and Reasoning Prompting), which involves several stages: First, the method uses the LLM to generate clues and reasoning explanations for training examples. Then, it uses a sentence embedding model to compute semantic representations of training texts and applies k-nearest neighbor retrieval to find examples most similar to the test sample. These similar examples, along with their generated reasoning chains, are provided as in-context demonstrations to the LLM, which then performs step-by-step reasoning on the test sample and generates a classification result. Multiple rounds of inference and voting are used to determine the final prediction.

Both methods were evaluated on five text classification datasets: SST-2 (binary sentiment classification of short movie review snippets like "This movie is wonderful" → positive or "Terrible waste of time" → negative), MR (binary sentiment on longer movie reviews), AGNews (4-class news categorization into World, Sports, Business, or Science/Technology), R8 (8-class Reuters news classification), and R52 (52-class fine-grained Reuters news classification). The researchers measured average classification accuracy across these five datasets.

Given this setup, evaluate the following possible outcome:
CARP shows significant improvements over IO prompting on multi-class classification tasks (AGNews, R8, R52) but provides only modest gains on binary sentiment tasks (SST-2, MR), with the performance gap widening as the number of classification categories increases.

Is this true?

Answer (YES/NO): NO